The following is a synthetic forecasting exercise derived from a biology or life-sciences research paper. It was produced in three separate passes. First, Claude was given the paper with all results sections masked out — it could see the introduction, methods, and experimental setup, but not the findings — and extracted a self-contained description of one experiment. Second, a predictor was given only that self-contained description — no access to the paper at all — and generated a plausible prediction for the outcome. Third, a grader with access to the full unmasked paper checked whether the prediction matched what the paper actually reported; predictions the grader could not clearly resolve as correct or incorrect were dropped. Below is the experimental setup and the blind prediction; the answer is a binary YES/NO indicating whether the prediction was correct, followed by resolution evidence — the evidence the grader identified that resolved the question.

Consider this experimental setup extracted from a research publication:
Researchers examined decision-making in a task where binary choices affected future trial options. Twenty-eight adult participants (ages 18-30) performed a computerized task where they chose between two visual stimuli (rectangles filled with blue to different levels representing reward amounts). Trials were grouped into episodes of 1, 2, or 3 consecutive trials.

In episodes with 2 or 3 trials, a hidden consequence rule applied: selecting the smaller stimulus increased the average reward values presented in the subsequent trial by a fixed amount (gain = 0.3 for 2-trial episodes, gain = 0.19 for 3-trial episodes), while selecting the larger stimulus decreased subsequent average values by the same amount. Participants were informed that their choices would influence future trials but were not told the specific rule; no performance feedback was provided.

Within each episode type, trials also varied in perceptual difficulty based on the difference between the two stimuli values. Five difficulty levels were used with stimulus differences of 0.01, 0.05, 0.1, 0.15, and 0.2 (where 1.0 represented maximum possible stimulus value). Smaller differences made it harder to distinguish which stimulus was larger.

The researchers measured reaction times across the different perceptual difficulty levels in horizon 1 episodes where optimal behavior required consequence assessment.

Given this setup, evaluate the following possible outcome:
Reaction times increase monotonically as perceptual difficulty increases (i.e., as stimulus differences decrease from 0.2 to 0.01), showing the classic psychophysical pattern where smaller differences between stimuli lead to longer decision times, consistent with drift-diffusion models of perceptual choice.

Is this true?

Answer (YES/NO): YES